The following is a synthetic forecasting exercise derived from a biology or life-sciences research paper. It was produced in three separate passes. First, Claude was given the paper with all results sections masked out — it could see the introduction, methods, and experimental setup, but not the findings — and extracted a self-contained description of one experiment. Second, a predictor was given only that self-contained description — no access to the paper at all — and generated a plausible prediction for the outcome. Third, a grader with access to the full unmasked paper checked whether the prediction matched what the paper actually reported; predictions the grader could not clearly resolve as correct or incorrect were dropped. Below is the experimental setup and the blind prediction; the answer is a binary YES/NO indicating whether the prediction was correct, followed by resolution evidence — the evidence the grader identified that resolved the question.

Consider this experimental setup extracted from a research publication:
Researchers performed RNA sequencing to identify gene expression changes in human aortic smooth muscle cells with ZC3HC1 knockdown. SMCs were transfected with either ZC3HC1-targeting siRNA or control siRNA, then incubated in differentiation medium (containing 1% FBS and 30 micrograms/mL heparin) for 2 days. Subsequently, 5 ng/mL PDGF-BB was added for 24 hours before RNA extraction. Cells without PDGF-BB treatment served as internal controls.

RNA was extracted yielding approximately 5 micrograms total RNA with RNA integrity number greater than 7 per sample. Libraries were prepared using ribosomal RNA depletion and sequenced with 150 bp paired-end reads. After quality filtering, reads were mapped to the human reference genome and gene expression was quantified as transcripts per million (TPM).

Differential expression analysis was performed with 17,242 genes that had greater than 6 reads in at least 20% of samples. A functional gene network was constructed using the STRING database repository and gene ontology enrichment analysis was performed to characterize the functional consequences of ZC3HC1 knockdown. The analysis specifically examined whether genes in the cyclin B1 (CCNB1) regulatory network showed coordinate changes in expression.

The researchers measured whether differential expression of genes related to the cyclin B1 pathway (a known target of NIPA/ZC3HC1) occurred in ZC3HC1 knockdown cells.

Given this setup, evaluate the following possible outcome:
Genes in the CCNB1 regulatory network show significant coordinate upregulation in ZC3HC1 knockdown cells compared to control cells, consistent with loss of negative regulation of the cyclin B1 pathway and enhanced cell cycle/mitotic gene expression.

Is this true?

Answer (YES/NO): NO